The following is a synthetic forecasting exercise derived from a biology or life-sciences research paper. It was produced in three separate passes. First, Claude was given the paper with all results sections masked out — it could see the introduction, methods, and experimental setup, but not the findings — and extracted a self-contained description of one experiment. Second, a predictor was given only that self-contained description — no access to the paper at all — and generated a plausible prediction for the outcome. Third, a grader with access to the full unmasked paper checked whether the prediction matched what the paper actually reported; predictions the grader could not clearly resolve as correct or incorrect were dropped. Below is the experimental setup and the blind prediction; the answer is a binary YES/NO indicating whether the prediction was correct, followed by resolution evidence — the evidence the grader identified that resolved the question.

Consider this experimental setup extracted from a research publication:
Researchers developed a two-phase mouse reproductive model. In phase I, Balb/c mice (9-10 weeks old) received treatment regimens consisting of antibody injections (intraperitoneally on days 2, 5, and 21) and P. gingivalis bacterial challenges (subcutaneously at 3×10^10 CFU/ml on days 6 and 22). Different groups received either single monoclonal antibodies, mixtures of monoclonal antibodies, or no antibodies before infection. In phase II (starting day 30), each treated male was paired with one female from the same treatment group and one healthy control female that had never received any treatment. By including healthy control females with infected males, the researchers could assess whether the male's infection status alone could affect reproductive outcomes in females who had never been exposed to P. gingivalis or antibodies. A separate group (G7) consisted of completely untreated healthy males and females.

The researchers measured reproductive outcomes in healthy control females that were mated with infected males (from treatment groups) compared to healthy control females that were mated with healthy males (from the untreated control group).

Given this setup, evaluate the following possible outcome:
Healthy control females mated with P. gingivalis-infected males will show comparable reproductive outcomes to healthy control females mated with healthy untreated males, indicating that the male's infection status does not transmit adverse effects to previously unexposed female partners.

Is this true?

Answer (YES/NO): NO